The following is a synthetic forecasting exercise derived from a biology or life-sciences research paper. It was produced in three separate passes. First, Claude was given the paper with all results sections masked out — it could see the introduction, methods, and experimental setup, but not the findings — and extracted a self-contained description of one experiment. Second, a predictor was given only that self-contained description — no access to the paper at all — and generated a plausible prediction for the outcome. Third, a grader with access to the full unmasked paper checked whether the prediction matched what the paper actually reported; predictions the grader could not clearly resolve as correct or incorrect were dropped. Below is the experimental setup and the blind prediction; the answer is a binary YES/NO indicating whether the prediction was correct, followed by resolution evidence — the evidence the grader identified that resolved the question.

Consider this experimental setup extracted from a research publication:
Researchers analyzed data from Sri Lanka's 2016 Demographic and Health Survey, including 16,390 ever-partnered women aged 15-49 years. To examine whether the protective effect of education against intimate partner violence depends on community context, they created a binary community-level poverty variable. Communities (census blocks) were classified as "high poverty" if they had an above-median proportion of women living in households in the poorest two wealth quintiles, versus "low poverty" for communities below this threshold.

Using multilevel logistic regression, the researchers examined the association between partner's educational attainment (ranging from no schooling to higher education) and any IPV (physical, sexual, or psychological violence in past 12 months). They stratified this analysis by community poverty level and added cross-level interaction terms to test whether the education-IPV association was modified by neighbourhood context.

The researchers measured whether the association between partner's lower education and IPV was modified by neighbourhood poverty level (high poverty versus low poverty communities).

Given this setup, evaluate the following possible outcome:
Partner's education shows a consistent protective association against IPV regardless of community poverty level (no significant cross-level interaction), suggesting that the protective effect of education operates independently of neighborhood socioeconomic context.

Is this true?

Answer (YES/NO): YES